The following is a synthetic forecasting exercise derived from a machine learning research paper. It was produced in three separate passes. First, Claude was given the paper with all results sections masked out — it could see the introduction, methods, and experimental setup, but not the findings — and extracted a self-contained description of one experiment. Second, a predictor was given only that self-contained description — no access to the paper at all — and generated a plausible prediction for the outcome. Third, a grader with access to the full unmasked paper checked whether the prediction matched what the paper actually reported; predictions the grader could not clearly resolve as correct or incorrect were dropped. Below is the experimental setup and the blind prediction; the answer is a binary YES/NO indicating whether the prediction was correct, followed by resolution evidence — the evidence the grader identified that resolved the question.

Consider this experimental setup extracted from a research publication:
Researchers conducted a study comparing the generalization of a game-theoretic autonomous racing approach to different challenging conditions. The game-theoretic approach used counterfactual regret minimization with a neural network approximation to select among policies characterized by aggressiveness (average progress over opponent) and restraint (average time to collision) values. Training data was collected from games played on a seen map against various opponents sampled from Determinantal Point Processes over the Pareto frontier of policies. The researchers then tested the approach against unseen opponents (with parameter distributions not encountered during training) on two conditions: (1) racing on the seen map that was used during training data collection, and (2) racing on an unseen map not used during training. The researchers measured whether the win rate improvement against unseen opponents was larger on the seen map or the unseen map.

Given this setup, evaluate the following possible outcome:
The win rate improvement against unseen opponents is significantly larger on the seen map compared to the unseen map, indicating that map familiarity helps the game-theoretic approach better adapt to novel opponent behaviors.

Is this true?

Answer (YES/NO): NO